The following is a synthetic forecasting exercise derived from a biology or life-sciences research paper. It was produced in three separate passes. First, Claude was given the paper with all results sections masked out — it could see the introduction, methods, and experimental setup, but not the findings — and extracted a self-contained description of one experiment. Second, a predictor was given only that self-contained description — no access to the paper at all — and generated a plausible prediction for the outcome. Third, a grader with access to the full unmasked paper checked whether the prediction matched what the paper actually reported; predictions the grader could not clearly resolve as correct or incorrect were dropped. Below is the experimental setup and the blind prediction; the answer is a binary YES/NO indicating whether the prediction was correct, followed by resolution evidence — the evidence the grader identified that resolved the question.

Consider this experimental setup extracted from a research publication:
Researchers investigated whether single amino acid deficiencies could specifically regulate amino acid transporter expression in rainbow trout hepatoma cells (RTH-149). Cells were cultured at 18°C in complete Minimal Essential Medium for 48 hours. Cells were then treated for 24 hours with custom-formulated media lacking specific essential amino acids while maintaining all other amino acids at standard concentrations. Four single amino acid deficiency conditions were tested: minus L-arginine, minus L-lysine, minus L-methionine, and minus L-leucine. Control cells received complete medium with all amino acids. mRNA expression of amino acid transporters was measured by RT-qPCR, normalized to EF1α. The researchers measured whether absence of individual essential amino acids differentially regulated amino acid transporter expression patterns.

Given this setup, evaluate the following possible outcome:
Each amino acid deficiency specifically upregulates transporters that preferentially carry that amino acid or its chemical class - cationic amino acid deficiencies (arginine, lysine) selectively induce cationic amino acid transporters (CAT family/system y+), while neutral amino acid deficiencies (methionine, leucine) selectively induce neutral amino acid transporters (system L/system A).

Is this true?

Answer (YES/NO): NO